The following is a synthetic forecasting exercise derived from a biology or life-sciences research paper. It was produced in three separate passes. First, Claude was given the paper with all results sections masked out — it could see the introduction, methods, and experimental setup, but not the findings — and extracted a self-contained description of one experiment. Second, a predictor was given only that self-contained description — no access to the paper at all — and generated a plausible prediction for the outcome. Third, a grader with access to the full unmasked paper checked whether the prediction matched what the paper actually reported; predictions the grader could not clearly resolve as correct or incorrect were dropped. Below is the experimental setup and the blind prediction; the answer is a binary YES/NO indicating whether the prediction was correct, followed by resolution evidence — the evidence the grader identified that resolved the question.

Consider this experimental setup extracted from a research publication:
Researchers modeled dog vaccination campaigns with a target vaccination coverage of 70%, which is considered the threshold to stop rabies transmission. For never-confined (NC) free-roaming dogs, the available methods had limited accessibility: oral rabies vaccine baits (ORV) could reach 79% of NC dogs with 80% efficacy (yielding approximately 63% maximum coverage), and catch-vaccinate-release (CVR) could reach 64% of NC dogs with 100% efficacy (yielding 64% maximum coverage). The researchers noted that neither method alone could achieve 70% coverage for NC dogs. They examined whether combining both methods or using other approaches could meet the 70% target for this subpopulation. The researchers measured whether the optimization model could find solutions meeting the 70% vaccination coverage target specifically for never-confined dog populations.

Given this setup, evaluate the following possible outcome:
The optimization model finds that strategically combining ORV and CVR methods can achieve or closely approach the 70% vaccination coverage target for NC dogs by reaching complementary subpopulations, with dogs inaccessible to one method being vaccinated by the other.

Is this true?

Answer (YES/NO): NO